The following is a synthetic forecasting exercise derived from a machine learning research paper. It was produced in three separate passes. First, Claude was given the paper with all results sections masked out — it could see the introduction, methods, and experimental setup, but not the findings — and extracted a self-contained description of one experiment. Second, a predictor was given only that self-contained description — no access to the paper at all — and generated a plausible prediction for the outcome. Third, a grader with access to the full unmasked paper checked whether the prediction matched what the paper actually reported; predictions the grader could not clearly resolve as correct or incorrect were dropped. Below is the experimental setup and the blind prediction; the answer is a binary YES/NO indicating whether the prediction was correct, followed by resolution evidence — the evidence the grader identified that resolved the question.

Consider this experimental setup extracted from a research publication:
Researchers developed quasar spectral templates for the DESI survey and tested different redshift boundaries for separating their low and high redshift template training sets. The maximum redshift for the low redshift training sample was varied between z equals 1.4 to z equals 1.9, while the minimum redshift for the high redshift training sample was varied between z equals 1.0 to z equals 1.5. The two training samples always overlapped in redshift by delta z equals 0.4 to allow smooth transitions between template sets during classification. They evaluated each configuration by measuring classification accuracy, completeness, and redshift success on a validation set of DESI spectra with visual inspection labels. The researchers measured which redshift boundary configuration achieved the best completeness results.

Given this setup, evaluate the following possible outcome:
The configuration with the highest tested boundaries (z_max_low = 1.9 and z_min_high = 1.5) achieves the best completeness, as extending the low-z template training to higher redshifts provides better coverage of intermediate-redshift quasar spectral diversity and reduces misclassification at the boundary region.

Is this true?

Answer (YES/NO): NO